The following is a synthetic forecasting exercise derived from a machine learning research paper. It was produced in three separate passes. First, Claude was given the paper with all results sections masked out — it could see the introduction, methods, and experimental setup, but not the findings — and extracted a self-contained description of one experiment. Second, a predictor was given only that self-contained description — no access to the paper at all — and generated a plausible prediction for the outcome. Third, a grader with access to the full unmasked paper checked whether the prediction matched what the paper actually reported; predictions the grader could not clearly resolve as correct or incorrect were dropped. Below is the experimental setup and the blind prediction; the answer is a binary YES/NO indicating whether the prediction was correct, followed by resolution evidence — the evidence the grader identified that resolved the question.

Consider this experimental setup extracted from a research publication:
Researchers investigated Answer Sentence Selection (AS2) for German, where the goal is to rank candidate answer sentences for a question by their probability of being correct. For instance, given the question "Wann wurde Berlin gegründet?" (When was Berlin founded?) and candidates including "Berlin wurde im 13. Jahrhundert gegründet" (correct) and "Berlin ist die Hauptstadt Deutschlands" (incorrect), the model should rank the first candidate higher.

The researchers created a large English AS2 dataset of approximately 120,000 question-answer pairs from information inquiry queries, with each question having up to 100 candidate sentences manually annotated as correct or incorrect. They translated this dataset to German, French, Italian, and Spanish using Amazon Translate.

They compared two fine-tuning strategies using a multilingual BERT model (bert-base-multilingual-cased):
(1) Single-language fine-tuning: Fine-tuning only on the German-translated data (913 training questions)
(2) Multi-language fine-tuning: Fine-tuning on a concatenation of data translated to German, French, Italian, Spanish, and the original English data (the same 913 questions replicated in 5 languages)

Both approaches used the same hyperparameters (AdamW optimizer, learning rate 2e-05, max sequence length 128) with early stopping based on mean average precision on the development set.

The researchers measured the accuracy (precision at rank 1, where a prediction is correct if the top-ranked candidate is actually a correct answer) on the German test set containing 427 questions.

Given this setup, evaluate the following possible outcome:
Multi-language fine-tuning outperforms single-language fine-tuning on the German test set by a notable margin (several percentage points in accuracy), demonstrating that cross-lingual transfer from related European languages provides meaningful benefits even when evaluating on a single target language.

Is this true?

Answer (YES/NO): YES